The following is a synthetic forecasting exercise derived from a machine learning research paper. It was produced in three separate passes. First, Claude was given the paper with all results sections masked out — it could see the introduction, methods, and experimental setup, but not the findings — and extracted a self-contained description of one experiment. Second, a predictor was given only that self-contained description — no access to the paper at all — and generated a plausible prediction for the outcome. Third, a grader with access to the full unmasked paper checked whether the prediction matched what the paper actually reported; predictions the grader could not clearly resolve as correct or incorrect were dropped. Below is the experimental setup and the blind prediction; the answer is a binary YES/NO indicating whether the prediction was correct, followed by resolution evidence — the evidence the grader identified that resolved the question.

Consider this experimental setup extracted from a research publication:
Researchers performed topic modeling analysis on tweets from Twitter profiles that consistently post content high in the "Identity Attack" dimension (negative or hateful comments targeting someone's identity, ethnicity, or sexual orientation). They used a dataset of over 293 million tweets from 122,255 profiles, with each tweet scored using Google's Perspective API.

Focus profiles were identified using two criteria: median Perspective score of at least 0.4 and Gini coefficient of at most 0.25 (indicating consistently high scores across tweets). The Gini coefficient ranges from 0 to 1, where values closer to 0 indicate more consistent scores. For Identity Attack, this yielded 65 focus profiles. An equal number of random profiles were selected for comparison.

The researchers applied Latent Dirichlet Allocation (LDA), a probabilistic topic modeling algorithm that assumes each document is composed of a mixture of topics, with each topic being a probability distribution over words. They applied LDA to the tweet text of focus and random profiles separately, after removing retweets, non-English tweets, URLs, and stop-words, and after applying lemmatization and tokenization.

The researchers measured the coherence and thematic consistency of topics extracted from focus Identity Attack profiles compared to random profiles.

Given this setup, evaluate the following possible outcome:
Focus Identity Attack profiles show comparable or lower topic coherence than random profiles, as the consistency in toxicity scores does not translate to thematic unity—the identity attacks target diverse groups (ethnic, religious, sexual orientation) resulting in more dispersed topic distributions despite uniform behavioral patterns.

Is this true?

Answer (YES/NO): NO